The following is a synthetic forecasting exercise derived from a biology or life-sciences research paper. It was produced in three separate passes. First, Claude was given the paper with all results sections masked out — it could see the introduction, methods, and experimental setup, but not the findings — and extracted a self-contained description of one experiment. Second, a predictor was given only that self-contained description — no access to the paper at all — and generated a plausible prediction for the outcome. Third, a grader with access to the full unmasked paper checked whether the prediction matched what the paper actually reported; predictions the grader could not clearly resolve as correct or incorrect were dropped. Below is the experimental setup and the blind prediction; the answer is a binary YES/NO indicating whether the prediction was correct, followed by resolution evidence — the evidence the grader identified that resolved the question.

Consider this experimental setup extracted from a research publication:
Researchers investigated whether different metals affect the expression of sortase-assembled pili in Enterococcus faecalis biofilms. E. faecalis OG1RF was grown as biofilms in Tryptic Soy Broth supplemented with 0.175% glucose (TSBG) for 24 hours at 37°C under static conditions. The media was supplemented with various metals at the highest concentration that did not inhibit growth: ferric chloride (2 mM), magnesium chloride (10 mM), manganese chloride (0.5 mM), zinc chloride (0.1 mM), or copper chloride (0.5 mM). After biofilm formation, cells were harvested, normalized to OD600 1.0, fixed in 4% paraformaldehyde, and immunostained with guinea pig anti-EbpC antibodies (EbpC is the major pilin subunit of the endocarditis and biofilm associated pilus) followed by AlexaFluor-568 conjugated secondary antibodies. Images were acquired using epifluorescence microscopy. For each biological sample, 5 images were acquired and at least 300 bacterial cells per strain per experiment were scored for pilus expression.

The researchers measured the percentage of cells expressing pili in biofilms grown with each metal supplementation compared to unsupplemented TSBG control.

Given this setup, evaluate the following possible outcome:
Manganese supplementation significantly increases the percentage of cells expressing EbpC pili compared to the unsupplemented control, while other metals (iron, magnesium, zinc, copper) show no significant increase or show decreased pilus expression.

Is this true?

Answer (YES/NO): NO